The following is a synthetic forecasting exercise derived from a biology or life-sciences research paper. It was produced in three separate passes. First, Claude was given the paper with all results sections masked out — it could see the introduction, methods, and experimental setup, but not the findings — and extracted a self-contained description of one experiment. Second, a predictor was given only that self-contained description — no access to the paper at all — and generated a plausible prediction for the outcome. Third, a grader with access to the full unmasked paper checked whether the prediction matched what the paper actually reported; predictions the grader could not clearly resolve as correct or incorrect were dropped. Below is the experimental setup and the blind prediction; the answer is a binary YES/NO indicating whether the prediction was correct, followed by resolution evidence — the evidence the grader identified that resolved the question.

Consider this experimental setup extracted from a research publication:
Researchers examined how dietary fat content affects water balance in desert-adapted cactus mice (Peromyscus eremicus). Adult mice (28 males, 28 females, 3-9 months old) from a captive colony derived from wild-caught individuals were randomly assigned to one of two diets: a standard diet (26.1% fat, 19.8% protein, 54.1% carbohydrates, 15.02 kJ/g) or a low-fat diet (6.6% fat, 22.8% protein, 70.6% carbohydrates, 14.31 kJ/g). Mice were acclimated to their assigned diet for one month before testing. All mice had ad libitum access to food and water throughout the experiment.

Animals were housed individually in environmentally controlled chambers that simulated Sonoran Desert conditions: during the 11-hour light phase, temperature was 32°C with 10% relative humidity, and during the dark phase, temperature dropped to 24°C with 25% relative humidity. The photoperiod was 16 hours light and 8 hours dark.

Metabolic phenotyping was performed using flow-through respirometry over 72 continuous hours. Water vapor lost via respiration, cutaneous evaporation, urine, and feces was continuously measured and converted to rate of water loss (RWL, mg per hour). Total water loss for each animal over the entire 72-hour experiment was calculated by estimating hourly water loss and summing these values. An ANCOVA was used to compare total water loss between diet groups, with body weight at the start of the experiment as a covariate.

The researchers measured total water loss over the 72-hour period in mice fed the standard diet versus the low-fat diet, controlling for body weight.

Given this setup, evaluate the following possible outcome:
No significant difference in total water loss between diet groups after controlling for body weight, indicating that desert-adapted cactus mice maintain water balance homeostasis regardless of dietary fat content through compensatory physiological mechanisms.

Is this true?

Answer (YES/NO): NO